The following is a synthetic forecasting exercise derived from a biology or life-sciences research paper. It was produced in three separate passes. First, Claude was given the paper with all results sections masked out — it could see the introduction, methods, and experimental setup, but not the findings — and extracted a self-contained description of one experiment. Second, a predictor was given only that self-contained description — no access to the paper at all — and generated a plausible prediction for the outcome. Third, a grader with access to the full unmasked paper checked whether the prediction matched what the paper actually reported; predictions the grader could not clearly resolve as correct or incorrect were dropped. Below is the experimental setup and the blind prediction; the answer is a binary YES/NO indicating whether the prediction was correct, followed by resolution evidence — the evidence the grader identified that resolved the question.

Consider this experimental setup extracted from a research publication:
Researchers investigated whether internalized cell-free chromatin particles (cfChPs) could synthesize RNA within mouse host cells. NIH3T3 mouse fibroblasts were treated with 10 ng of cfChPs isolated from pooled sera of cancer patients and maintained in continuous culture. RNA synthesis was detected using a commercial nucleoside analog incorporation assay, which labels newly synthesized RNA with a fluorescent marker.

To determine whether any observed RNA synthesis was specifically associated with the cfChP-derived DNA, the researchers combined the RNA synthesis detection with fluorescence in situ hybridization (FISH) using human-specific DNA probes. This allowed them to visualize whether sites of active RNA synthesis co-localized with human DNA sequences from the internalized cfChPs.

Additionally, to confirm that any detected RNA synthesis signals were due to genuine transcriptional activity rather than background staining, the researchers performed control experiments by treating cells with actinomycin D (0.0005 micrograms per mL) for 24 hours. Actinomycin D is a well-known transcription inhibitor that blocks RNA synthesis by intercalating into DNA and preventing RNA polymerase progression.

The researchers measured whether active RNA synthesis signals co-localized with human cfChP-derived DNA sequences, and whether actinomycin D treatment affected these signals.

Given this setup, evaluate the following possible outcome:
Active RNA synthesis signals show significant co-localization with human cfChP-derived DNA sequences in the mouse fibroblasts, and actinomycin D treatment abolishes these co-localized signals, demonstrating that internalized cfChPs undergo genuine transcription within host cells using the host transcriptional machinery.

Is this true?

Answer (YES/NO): YES